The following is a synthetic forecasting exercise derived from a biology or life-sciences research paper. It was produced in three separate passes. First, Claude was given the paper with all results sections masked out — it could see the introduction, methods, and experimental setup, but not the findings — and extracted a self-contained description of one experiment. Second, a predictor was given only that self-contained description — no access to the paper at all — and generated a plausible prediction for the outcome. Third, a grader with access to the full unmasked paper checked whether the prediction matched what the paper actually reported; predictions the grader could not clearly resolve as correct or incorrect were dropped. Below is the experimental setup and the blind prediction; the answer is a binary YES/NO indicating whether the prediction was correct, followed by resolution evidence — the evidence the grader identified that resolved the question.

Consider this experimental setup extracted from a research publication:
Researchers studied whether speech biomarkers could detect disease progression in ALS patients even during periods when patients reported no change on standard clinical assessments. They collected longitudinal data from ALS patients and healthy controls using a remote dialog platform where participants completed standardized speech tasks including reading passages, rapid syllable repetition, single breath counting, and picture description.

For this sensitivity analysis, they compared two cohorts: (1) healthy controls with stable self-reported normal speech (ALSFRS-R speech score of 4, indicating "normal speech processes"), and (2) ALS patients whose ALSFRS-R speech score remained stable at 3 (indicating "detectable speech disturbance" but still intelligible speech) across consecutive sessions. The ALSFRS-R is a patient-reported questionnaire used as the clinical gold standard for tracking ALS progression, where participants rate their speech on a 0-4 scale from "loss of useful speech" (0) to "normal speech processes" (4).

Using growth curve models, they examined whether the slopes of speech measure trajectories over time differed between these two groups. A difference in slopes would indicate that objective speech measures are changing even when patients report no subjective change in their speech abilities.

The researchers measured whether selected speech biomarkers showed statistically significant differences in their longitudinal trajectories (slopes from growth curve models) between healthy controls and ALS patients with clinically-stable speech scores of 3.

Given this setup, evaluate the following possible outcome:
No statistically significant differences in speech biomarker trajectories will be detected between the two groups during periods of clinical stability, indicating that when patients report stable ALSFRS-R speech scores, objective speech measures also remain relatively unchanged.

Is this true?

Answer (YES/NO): NO